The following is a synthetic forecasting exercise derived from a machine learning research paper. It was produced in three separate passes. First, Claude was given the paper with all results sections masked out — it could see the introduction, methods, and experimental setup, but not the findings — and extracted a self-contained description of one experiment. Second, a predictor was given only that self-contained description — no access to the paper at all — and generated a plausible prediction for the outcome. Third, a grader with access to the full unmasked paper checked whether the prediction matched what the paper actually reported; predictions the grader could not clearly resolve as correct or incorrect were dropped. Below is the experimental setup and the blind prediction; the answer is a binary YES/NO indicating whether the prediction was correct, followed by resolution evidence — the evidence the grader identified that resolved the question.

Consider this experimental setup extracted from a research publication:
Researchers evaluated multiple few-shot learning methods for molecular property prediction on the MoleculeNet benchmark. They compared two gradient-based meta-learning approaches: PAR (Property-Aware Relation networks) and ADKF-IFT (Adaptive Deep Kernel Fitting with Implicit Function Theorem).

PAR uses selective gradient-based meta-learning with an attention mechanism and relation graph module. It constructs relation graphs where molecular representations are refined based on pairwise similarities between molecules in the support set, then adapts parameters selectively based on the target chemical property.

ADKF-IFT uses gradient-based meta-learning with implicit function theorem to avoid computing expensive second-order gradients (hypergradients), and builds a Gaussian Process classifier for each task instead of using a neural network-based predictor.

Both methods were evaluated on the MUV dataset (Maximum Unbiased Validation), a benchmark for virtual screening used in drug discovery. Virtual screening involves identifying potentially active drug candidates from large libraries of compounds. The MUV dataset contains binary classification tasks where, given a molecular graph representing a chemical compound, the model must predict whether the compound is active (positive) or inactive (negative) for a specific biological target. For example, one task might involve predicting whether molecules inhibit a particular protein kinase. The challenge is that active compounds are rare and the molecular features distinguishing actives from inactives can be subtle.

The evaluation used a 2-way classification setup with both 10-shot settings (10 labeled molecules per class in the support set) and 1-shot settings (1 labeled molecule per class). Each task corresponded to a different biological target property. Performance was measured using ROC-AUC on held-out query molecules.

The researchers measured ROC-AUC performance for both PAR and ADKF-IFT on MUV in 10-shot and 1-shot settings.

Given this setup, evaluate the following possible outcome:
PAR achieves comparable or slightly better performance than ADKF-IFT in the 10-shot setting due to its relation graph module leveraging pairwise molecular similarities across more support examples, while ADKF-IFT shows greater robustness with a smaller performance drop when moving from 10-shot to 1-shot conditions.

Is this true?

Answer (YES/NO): NO